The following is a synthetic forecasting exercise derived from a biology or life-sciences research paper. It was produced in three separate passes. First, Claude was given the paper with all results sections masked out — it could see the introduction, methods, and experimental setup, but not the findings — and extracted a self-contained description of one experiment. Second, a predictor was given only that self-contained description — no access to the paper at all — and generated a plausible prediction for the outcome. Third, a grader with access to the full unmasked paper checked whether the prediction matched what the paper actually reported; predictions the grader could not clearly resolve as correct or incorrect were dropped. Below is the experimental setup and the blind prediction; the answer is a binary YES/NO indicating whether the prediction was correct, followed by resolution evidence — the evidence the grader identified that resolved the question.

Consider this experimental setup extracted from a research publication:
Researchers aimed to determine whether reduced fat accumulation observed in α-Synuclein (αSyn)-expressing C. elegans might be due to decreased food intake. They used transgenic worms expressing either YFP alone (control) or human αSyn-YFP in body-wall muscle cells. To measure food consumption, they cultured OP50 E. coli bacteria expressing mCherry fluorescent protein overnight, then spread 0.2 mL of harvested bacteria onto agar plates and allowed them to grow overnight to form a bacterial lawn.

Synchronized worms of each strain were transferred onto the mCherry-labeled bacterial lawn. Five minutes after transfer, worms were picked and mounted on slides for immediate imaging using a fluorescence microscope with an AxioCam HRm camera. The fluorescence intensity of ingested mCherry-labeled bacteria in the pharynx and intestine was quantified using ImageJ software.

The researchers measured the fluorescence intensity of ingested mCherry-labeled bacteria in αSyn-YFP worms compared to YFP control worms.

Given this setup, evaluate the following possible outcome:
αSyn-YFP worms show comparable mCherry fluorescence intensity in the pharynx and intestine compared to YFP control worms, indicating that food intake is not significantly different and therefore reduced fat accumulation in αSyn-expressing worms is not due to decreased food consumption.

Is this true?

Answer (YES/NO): YES